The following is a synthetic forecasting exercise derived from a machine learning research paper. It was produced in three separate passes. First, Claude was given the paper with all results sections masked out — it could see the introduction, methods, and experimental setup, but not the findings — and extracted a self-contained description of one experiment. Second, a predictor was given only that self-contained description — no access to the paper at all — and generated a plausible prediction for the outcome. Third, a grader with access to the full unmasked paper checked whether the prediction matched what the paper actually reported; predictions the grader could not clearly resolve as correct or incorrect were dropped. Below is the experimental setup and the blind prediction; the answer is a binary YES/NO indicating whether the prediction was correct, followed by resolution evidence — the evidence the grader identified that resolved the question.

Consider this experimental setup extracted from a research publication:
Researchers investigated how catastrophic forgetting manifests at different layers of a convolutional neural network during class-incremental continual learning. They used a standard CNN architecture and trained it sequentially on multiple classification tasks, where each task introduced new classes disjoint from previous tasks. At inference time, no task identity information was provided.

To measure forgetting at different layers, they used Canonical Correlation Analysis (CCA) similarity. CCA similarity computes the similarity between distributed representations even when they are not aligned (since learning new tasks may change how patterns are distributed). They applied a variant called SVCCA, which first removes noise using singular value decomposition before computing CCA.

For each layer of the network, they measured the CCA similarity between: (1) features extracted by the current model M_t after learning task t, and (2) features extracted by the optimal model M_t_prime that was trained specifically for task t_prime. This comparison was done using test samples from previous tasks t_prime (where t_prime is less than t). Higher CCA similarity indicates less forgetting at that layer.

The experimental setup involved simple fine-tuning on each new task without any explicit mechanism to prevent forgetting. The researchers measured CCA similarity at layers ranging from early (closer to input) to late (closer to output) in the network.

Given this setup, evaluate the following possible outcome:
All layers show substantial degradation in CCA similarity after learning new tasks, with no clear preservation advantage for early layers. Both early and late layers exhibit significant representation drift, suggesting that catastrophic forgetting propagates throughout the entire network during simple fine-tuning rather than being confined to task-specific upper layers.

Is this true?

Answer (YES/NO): NO